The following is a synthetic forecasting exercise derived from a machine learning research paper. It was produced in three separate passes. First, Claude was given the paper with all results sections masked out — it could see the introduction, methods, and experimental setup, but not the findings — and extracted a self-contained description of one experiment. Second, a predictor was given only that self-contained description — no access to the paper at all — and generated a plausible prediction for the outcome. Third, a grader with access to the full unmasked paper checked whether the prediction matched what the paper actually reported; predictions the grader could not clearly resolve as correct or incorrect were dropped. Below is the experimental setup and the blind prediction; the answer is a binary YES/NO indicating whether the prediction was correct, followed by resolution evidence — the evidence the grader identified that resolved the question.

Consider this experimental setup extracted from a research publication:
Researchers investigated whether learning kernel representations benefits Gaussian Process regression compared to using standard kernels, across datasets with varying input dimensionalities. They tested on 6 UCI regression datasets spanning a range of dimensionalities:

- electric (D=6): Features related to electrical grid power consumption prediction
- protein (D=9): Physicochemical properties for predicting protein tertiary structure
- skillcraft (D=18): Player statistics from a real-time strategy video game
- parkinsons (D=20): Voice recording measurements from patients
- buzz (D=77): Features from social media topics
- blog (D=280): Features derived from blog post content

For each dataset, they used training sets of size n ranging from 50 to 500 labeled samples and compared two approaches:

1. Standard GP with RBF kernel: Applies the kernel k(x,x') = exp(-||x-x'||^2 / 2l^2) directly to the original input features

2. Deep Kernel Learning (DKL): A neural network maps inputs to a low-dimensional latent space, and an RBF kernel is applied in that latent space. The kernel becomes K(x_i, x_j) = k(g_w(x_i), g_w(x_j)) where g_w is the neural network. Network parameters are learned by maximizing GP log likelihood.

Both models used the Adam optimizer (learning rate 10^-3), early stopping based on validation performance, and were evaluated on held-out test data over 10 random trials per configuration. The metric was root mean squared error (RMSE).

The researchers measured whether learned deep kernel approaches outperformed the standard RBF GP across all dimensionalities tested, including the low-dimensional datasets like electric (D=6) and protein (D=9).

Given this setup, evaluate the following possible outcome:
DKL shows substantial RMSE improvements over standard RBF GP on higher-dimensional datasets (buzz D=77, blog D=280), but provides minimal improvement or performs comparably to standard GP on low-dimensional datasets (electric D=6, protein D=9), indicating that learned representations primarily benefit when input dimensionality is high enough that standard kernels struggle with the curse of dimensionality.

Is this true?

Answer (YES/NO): NO